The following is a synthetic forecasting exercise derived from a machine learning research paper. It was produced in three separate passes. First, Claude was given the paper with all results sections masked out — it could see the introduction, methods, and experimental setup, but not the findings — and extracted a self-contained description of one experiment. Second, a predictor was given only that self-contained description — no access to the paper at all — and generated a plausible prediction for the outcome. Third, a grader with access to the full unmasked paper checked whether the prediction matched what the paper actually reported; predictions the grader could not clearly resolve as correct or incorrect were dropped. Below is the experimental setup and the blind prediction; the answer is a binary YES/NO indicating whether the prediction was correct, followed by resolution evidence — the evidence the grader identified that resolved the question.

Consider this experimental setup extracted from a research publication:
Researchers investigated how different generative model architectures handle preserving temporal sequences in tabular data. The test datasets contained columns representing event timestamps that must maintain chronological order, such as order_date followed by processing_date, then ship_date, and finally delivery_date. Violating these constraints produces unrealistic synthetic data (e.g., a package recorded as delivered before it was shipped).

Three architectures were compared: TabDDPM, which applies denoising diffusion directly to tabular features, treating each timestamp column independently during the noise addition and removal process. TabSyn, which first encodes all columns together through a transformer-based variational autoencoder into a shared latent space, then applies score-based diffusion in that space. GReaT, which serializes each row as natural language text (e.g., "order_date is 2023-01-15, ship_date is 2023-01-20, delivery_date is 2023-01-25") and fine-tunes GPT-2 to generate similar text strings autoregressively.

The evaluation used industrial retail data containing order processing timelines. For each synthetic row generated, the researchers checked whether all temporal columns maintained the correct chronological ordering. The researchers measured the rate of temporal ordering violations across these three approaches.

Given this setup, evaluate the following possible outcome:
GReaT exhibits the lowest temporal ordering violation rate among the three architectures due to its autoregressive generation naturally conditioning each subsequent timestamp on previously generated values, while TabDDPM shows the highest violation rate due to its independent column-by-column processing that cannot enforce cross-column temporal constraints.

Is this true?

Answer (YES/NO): NO